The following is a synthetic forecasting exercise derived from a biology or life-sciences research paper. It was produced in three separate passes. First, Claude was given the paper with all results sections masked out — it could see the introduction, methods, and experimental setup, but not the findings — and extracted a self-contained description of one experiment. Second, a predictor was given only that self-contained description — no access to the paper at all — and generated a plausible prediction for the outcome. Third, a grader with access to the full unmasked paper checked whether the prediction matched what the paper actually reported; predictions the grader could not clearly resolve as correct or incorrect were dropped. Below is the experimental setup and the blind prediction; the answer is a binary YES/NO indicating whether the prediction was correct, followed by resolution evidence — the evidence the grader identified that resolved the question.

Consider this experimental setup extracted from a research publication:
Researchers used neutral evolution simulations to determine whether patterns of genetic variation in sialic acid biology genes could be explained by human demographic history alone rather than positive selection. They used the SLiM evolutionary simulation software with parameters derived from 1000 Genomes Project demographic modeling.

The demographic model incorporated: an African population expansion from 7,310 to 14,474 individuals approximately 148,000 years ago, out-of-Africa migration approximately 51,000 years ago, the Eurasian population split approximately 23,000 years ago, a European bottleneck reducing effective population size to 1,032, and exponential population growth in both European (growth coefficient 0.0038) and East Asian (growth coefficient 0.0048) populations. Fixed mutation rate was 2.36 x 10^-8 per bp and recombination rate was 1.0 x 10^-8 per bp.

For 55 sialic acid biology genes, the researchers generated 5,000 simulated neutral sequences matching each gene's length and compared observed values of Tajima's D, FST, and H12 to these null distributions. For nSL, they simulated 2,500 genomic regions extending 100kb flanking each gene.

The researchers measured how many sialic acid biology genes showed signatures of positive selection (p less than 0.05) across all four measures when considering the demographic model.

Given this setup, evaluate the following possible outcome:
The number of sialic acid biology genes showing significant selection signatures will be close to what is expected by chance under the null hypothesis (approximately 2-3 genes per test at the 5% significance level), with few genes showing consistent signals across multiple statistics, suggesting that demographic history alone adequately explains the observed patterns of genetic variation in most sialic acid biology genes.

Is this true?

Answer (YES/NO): NO